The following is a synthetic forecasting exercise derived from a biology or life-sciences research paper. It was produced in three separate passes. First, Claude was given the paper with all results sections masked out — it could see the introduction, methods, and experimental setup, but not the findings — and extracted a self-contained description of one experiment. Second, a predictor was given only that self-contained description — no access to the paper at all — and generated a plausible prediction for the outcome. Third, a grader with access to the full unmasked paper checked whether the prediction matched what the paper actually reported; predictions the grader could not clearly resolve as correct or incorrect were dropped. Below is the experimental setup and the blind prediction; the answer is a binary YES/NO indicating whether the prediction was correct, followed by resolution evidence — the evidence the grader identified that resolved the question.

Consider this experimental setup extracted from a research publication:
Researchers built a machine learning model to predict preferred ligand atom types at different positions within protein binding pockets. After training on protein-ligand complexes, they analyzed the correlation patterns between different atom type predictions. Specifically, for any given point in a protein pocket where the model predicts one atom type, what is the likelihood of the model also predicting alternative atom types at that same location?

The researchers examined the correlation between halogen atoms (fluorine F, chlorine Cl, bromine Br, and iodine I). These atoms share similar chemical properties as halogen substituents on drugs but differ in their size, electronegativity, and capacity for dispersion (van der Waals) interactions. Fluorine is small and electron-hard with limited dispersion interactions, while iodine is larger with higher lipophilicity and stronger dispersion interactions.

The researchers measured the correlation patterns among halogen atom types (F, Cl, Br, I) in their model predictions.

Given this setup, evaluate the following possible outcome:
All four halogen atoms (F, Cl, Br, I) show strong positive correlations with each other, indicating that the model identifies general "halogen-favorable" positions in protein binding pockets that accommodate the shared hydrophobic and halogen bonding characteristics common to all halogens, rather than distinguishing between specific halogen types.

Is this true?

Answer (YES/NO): NO